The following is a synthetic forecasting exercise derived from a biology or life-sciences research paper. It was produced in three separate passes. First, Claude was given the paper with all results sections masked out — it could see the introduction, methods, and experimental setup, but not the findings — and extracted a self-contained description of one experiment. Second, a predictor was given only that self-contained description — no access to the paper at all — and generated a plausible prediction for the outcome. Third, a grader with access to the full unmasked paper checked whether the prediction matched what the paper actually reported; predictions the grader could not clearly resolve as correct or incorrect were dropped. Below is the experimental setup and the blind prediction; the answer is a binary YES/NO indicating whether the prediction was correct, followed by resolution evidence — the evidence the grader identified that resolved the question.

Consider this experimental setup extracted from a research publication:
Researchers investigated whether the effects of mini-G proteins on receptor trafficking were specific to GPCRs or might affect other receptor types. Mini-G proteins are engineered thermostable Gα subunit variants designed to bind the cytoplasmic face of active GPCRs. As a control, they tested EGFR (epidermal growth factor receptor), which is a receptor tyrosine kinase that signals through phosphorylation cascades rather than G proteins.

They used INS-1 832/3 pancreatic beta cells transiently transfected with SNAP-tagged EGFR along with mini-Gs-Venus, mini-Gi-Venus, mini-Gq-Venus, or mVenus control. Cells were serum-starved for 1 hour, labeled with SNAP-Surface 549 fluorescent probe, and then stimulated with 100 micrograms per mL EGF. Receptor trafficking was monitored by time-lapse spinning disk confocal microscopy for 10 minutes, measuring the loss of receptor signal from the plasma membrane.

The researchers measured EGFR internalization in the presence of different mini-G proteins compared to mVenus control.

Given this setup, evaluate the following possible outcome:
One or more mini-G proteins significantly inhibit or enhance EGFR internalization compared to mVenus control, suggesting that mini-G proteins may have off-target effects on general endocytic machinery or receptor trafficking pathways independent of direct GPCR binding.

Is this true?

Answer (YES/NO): NO